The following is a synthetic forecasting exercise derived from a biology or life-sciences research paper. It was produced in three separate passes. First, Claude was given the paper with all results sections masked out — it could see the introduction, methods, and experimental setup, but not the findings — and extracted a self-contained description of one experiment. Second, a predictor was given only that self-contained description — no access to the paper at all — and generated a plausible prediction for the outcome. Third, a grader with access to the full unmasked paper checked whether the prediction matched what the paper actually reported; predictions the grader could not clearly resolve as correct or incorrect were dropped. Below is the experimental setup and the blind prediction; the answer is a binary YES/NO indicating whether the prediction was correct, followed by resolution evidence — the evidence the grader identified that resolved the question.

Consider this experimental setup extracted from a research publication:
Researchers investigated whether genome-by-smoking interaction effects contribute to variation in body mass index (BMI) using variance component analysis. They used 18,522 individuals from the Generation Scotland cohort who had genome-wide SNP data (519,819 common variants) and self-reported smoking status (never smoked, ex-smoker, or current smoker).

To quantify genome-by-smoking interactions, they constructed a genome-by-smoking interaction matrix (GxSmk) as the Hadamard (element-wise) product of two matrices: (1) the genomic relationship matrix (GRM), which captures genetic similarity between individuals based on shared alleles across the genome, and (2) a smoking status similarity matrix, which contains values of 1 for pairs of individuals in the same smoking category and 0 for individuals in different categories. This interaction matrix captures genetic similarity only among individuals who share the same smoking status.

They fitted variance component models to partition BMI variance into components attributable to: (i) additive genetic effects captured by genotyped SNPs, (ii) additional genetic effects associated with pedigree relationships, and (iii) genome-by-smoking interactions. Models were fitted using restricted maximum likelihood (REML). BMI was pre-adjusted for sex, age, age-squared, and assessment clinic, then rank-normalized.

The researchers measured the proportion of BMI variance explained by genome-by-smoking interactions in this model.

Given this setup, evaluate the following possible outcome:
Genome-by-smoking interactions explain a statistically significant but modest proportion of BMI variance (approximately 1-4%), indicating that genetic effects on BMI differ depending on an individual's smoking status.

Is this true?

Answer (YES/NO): NO